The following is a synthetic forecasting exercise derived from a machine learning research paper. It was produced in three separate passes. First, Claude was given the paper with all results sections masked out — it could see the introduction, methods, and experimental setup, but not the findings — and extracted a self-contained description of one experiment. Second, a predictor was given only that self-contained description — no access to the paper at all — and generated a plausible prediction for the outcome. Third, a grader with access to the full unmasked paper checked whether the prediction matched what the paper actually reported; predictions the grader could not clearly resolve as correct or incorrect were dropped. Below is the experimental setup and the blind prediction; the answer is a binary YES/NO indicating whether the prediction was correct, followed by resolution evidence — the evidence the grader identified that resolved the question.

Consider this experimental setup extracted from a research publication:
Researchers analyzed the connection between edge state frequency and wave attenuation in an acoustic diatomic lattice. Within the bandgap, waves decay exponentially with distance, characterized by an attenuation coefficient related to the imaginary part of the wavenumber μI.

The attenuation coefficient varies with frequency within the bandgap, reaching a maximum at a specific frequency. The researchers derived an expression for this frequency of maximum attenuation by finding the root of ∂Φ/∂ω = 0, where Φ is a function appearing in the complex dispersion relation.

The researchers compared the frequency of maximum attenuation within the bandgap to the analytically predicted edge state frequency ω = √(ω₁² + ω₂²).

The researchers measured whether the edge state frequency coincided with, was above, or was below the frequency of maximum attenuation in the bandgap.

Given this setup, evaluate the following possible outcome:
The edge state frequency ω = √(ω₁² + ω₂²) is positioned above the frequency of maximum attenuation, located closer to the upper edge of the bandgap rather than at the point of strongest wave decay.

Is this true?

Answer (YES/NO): NO